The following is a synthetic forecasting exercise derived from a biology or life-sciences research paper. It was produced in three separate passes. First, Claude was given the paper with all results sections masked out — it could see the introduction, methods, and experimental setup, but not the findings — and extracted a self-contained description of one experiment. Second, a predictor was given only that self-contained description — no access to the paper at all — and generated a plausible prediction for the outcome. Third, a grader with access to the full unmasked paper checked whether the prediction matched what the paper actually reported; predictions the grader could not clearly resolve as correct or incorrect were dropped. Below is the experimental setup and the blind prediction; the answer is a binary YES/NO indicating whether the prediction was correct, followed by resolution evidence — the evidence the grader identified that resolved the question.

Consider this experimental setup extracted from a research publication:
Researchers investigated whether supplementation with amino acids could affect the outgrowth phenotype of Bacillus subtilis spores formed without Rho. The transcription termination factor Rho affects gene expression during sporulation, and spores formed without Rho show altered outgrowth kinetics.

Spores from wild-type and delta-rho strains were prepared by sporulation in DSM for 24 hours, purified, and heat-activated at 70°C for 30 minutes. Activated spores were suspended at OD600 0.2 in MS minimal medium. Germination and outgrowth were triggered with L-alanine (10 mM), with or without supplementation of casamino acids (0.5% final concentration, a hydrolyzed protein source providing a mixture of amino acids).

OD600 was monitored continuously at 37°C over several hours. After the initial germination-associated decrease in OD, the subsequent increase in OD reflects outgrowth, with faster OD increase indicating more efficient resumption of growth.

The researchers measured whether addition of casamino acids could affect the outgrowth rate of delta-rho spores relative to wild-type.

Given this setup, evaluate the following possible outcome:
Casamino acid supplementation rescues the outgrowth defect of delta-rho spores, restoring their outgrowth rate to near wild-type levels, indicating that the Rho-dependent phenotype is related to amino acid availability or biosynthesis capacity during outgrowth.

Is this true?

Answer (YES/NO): NO